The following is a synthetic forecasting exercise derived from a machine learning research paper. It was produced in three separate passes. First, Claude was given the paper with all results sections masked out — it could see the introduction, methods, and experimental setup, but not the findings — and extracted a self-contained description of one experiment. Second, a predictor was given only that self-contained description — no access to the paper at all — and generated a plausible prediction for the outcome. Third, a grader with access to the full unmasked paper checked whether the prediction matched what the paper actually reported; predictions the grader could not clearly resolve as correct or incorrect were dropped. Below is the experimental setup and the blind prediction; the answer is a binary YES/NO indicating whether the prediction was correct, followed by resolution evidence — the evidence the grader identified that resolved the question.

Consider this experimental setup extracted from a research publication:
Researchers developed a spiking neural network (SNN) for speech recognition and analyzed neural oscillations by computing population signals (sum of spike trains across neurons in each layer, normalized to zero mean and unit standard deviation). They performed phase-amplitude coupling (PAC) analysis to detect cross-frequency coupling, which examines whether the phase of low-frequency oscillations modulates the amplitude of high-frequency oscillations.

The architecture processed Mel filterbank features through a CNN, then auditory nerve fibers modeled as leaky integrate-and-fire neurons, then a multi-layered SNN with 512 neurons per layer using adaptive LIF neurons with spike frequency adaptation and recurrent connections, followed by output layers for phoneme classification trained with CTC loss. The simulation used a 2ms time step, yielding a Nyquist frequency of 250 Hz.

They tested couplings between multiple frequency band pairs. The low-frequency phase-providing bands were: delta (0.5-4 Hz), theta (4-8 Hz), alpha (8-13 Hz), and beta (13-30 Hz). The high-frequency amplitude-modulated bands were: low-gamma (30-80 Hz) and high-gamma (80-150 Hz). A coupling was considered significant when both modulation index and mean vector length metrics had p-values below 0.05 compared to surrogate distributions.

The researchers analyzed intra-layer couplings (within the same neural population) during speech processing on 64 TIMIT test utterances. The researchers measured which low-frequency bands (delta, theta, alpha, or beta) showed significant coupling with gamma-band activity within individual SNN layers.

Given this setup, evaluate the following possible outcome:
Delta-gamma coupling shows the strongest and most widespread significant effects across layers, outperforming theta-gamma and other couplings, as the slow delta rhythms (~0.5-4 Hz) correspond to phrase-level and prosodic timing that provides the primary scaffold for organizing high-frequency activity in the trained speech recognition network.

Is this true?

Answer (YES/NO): NO